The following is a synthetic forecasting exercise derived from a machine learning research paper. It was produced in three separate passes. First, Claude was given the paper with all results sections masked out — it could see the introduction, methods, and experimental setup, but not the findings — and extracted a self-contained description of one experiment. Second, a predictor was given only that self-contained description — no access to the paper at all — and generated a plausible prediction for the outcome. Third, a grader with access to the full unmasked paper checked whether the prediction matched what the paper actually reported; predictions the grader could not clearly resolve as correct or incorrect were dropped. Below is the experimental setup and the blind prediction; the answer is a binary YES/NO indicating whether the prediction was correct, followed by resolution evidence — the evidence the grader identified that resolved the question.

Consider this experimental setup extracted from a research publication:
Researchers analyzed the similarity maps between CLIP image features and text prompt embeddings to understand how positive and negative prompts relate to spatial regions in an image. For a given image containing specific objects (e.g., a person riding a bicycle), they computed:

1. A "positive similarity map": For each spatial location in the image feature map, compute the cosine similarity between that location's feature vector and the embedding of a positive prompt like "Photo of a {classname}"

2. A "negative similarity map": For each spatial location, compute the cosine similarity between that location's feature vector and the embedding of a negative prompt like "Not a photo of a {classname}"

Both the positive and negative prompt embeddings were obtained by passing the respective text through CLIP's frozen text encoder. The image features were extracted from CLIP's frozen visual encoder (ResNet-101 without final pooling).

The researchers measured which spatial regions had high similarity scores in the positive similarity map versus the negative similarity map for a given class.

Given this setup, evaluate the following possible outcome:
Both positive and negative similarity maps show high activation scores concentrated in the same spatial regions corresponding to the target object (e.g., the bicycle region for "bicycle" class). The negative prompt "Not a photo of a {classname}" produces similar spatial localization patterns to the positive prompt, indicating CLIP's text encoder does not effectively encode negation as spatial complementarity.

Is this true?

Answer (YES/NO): YES